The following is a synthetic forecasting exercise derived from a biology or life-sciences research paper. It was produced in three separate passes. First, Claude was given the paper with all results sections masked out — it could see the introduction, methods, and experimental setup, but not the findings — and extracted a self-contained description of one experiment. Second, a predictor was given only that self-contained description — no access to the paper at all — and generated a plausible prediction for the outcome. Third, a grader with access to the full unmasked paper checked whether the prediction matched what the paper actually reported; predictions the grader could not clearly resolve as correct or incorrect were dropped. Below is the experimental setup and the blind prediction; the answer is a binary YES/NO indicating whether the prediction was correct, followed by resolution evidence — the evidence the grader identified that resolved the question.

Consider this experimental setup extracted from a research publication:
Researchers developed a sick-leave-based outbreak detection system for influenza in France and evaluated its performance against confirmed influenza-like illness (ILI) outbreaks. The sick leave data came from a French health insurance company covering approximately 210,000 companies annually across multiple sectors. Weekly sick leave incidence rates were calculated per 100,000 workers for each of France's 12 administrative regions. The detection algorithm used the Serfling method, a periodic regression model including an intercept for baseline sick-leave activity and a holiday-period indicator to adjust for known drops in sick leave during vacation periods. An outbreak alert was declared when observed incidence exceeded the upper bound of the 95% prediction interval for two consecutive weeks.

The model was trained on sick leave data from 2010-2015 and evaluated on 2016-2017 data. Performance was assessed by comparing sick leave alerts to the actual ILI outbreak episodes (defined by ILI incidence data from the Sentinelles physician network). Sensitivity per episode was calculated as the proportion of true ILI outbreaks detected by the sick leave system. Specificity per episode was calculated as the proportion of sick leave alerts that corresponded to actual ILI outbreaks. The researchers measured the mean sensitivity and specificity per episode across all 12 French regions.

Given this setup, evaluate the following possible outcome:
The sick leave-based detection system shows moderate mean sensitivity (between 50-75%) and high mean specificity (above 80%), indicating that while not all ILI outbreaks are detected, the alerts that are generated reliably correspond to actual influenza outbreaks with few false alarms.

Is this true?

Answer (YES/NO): NO